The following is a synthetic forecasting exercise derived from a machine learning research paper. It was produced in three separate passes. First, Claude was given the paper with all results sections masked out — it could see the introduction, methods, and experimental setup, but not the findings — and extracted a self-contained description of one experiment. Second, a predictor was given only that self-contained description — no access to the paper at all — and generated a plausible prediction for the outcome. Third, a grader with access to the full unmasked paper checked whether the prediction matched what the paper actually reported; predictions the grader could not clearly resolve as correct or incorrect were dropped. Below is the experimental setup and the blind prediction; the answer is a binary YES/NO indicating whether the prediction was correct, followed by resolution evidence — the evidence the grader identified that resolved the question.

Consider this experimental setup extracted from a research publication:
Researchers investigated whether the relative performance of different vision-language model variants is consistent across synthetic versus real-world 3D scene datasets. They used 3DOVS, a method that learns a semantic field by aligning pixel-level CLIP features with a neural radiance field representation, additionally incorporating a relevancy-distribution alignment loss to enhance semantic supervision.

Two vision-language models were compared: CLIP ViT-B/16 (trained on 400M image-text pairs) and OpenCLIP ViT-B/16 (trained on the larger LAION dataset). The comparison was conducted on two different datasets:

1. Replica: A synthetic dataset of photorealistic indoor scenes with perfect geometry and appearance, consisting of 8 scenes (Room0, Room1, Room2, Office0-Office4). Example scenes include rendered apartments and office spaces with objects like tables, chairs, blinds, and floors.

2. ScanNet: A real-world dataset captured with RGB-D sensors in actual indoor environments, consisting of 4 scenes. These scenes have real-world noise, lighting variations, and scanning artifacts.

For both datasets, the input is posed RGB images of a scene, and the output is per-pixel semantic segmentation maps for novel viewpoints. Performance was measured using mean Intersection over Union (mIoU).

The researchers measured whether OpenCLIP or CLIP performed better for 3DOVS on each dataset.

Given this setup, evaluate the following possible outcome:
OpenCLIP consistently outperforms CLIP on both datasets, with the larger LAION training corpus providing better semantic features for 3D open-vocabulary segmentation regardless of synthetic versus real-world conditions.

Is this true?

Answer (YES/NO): NO